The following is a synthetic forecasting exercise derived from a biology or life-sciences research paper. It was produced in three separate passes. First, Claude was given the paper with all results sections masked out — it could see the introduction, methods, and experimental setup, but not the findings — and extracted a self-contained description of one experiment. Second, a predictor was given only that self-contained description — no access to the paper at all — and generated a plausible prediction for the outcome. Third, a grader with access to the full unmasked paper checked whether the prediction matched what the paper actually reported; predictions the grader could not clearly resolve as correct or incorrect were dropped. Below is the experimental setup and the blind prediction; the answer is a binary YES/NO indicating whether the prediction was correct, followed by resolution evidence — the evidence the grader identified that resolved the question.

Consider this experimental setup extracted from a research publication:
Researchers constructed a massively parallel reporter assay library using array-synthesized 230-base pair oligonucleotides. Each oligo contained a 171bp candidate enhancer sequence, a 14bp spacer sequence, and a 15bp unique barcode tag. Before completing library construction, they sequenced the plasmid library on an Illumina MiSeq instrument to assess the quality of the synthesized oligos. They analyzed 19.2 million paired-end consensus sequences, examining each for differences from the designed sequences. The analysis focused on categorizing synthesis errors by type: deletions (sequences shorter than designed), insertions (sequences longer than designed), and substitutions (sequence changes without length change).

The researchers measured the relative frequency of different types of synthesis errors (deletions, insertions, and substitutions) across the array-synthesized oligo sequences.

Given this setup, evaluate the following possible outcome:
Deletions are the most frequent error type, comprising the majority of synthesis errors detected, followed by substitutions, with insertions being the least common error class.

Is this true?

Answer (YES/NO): YES